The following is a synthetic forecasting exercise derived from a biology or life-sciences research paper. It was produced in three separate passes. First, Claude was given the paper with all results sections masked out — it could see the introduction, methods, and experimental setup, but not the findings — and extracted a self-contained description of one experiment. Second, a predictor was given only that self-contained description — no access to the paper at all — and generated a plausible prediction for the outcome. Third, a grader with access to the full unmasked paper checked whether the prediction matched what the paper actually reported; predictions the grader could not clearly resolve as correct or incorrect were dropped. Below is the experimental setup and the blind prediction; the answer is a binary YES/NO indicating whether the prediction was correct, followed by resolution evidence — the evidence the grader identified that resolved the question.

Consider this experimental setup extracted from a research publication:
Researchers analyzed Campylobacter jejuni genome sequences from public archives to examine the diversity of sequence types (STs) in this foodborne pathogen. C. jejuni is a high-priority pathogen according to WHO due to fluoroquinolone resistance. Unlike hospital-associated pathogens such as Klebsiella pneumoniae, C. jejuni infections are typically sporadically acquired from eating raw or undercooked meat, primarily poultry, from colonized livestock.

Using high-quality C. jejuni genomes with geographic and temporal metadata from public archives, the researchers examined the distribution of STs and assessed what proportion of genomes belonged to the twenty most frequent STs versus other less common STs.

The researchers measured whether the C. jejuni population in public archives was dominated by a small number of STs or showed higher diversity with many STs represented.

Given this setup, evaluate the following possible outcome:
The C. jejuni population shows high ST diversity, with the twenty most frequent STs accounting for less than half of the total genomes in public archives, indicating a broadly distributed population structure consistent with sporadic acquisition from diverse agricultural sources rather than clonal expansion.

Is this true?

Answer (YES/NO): YES